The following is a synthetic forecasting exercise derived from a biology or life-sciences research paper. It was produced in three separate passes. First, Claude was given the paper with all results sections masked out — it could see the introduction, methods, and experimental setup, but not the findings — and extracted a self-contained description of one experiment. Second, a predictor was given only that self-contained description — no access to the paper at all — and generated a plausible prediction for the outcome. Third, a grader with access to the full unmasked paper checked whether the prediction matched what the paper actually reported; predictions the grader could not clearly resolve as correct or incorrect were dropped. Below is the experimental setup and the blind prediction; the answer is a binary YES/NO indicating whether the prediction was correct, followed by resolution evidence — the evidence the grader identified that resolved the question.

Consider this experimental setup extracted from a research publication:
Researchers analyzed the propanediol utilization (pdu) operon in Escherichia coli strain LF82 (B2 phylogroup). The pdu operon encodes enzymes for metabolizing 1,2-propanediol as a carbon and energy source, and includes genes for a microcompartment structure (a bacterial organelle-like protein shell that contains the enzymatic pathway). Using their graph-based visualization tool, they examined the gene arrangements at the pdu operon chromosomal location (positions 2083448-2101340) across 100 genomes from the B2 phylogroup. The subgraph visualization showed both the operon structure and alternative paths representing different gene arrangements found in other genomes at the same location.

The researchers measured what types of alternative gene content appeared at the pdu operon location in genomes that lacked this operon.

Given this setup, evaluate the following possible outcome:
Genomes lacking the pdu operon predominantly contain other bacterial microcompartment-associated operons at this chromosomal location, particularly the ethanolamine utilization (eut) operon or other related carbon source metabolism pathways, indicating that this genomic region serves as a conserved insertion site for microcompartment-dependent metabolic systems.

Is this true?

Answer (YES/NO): NO